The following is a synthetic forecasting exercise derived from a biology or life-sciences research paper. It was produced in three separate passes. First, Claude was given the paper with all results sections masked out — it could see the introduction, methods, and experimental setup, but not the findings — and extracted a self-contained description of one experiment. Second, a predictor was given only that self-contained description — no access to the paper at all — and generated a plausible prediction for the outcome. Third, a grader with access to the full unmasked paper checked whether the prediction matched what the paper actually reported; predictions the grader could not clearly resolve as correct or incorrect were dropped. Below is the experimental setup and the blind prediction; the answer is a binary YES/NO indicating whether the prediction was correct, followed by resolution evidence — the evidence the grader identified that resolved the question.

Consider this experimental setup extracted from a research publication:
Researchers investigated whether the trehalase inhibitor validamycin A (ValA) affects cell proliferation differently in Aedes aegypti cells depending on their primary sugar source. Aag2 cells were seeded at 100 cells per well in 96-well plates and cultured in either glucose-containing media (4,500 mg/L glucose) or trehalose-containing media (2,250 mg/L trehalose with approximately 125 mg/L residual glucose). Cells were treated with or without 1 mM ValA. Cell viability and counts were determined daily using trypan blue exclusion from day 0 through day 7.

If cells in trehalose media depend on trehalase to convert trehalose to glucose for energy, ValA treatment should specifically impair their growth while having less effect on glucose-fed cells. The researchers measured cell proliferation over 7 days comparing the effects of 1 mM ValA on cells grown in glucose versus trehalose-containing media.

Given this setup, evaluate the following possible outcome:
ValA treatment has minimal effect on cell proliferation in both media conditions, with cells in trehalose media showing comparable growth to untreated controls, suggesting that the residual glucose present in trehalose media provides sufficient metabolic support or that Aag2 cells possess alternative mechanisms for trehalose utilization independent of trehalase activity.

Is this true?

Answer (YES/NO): NO